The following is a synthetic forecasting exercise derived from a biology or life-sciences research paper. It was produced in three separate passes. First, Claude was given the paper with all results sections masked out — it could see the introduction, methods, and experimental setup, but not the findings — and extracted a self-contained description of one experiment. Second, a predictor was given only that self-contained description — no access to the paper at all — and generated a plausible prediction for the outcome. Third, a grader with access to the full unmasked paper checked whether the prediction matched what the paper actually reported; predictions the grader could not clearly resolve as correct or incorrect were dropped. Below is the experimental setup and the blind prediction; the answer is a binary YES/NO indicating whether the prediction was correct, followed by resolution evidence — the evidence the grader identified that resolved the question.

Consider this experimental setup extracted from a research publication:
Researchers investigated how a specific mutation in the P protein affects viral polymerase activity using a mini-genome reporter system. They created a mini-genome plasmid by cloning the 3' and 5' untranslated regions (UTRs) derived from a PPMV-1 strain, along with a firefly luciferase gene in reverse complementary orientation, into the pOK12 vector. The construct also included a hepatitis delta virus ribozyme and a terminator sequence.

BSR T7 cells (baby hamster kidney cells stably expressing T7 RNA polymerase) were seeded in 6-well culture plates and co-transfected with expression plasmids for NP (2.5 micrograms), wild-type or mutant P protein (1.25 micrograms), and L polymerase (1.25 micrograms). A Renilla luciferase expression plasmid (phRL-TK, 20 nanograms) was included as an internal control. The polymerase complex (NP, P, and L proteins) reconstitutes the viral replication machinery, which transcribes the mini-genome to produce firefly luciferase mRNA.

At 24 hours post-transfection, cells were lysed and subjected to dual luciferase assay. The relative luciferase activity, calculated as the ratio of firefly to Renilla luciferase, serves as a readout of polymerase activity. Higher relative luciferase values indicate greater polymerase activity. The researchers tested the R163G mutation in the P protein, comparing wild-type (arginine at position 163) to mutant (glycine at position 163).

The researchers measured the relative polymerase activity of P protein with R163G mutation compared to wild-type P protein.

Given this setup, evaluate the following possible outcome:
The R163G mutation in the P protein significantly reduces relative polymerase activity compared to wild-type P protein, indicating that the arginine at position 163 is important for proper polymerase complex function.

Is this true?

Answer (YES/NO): NO